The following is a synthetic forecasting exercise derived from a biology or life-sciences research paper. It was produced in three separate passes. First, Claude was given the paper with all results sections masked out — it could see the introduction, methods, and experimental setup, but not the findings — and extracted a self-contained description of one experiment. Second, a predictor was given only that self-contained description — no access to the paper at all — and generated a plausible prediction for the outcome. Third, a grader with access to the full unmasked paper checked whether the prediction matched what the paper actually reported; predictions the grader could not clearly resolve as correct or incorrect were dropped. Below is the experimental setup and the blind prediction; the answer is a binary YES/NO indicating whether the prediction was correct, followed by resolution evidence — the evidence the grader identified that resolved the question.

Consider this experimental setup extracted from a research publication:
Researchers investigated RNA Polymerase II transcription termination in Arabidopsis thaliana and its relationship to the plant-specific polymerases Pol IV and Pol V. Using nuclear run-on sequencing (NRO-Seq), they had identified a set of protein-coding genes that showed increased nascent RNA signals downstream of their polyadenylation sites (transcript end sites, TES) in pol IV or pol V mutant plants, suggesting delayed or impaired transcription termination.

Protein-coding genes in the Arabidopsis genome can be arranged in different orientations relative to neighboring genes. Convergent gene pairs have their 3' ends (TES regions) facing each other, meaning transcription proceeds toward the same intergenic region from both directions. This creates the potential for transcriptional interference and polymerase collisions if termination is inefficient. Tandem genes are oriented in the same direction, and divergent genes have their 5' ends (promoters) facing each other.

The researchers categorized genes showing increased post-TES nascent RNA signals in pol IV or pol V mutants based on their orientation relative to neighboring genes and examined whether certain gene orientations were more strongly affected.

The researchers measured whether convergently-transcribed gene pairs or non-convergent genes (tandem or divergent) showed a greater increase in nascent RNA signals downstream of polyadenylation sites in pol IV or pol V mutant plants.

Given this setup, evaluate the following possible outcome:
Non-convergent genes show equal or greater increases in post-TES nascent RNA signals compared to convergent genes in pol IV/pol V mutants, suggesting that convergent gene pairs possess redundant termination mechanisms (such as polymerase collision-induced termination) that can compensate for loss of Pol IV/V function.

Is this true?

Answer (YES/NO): NO